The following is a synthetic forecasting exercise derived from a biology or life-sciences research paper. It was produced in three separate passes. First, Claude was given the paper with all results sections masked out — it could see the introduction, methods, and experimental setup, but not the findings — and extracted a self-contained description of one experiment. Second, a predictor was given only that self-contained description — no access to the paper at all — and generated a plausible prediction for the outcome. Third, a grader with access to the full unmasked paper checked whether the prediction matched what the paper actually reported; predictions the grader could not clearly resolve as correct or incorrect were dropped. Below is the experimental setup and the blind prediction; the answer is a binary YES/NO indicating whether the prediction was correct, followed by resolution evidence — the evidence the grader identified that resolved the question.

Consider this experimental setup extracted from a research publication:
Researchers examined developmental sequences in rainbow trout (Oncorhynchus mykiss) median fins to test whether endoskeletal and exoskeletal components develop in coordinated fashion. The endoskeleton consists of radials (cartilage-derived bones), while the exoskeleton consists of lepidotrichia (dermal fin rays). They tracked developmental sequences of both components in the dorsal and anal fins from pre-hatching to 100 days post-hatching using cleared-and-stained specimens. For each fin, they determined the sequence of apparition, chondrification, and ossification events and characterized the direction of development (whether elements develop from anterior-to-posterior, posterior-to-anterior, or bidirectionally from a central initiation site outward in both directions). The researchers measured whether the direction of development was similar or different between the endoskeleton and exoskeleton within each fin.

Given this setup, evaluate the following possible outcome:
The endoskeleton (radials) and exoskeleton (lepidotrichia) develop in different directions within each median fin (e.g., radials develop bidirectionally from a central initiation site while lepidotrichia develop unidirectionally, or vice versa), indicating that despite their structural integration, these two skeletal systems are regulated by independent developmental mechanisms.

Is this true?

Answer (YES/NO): NO